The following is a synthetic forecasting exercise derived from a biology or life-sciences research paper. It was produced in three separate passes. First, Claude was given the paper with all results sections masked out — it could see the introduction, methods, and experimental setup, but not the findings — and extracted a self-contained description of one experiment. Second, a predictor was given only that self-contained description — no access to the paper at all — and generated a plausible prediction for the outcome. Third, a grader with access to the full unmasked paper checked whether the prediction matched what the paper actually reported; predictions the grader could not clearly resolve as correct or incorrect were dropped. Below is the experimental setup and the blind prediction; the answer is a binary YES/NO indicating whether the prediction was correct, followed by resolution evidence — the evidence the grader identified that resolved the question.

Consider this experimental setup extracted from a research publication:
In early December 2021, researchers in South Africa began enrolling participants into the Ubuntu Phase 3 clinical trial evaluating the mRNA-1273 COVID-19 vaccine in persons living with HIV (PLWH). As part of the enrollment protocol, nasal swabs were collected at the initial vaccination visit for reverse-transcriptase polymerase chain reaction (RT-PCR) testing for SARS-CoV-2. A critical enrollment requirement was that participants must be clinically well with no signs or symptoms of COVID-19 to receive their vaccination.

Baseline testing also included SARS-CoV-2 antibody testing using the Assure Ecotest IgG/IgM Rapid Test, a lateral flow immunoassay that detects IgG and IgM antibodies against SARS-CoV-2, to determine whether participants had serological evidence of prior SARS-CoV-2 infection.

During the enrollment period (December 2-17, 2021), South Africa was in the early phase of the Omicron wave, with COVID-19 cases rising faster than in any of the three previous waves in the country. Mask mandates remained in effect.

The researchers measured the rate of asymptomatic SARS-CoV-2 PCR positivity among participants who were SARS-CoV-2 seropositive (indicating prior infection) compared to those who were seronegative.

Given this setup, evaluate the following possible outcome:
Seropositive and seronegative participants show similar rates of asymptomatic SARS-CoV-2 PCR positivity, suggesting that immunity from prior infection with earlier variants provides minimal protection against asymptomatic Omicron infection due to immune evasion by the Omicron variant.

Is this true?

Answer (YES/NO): YES